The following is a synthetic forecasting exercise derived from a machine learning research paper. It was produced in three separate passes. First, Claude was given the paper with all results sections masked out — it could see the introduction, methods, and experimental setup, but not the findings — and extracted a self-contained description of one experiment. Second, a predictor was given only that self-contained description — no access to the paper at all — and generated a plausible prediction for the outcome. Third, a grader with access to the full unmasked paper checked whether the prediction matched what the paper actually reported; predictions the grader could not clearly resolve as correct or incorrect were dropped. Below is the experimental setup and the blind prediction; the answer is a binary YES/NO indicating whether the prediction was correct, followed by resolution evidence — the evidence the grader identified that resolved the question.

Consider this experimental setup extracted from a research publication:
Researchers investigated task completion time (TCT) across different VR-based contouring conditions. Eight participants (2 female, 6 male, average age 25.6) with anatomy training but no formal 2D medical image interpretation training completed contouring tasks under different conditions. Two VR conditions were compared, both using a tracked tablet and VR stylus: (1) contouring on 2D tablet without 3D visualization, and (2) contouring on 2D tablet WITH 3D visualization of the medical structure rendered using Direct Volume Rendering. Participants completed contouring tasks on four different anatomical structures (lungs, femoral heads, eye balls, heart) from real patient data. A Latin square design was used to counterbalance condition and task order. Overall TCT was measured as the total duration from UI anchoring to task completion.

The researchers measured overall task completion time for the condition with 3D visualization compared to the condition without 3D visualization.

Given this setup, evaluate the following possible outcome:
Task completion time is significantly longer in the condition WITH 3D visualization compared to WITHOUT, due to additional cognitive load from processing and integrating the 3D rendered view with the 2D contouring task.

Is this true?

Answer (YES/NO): NO